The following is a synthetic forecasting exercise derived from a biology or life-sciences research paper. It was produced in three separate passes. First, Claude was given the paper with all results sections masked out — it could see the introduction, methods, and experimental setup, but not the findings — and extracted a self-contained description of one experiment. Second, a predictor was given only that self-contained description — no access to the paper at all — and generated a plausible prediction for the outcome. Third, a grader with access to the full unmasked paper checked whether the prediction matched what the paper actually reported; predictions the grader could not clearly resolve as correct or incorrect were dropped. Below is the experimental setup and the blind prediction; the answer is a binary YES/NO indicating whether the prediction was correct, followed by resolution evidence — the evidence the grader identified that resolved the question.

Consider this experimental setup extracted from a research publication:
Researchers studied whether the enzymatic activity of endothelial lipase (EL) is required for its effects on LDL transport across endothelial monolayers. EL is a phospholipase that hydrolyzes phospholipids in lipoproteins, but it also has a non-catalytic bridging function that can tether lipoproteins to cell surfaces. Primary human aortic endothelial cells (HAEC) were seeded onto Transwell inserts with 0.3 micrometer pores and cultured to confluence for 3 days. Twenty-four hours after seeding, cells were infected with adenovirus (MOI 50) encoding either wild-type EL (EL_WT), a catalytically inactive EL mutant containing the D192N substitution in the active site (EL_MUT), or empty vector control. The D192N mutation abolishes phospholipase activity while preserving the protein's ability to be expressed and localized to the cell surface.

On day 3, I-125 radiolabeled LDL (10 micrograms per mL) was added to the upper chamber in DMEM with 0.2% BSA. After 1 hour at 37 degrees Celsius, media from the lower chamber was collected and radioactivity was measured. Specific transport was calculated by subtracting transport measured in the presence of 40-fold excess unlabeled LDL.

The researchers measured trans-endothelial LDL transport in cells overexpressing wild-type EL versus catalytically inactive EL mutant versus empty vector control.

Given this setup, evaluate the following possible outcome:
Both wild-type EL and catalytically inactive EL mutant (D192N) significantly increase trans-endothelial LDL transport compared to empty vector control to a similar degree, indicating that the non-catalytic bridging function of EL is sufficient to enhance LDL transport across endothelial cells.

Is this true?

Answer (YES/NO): NO